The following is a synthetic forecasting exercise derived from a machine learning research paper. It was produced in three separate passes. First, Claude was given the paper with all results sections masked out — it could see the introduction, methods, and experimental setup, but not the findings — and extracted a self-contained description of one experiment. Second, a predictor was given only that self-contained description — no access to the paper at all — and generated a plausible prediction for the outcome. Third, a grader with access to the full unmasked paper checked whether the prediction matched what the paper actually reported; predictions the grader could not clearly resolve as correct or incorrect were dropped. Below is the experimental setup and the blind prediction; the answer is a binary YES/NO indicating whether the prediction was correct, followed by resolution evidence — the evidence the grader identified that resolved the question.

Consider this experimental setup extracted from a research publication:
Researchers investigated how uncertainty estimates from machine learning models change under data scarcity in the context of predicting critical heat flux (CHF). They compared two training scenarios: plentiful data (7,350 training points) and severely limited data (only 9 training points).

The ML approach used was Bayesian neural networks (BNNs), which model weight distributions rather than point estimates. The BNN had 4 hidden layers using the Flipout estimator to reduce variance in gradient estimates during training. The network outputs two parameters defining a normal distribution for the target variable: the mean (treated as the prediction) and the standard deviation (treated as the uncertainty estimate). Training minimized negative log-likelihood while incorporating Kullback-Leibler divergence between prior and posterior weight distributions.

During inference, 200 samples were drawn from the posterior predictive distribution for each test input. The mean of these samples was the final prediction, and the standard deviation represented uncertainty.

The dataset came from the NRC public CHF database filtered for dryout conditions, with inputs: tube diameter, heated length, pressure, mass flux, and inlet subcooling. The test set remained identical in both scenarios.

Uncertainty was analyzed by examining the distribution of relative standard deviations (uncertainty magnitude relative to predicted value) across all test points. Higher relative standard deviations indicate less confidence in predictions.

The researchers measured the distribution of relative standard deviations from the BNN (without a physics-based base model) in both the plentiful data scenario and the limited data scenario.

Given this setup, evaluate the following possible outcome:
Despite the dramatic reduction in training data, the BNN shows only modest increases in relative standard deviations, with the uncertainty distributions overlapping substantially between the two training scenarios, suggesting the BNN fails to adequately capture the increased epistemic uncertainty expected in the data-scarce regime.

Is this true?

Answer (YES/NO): NO